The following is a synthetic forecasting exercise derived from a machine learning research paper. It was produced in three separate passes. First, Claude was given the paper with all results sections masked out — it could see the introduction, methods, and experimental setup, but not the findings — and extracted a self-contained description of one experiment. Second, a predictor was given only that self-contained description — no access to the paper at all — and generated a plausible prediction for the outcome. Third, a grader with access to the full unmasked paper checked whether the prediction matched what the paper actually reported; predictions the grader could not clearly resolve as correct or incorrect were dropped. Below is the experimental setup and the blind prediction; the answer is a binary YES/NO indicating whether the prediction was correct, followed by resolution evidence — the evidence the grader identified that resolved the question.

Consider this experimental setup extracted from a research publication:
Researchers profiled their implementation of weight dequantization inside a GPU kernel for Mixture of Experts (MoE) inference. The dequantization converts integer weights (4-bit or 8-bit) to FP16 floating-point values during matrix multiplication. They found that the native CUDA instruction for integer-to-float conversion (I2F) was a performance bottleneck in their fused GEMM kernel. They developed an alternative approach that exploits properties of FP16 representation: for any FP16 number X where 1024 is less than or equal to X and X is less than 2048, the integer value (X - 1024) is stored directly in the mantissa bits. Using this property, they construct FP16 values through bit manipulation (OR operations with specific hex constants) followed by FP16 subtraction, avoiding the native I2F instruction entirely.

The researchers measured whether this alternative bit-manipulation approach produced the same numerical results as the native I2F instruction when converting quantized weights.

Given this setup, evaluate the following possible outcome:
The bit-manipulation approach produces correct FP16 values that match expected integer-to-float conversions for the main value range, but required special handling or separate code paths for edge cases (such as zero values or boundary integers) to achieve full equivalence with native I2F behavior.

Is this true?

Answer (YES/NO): NO